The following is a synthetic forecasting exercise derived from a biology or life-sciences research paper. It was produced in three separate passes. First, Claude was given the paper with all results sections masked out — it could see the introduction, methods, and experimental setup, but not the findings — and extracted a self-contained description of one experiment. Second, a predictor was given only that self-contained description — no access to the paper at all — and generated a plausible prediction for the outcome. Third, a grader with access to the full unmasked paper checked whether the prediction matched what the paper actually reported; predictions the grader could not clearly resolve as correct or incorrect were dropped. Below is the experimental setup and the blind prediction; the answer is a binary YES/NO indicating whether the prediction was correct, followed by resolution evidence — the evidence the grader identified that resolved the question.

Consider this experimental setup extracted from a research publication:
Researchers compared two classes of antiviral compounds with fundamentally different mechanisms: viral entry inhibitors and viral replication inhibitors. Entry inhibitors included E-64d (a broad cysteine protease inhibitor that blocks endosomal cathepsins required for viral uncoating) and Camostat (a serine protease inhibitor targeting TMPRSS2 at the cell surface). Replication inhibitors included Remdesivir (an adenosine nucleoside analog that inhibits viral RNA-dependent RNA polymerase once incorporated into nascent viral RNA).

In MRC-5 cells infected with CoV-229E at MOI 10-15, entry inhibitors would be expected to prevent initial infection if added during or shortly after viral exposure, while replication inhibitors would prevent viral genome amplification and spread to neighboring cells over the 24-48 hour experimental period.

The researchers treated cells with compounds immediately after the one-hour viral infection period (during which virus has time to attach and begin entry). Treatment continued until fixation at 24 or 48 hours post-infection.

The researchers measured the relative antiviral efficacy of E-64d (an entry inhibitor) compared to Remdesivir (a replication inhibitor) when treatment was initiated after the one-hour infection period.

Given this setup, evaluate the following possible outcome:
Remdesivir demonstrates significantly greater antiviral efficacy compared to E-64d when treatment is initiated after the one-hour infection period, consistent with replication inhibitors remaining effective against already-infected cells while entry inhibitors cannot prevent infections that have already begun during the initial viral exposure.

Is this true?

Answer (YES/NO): NO